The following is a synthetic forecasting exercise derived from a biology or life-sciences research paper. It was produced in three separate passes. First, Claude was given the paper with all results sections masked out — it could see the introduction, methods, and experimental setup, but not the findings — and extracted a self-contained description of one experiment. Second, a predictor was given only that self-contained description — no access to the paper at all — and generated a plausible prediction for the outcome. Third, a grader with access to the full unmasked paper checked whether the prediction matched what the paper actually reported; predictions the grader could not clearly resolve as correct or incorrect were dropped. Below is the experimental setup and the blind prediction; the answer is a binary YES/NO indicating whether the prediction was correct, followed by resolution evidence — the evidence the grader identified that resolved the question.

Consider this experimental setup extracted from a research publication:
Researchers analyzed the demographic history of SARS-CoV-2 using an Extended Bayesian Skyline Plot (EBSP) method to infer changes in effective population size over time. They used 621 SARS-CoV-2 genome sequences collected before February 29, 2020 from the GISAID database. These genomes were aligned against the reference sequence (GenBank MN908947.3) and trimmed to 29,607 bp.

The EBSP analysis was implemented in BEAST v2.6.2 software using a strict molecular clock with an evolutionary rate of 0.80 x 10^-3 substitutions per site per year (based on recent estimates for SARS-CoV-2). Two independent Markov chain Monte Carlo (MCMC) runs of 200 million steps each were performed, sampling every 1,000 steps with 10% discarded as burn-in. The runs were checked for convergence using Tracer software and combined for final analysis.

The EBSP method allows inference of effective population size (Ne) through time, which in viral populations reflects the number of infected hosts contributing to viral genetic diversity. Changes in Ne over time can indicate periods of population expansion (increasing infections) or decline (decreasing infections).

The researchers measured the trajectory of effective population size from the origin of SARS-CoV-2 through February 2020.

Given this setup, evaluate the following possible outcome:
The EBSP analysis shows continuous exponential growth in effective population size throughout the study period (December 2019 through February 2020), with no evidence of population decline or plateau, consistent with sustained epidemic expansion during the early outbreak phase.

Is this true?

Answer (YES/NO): NO